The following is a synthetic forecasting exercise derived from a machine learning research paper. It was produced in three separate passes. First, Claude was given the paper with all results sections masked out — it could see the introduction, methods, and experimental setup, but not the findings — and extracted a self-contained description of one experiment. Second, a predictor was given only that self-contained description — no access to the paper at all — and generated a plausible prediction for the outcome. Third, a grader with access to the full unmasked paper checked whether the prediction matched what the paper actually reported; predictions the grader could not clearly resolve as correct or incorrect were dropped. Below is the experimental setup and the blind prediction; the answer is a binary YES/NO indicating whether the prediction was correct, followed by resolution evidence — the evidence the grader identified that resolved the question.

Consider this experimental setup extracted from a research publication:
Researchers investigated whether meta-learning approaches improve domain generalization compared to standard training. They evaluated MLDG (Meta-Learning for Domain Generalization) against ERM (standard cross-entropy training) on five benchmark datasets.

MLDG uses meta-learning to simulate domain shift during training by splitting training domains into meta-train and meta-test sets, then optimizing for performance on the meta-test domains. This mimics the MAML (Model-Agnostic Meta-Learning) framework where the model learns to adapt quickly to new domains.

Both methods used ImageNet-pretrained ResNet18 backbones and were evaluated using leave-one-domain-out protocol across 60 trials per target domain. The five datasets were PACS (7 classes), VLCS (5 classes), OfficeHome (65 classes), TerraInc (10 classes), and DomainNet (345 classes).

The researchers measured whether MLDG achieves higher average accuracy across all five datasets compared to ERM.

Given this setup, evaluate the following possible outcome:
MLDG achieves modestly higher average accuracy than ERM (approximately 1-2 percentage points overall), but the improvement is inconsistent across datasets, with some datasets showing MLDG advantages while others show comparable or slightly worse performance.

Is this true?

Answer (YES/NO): NO